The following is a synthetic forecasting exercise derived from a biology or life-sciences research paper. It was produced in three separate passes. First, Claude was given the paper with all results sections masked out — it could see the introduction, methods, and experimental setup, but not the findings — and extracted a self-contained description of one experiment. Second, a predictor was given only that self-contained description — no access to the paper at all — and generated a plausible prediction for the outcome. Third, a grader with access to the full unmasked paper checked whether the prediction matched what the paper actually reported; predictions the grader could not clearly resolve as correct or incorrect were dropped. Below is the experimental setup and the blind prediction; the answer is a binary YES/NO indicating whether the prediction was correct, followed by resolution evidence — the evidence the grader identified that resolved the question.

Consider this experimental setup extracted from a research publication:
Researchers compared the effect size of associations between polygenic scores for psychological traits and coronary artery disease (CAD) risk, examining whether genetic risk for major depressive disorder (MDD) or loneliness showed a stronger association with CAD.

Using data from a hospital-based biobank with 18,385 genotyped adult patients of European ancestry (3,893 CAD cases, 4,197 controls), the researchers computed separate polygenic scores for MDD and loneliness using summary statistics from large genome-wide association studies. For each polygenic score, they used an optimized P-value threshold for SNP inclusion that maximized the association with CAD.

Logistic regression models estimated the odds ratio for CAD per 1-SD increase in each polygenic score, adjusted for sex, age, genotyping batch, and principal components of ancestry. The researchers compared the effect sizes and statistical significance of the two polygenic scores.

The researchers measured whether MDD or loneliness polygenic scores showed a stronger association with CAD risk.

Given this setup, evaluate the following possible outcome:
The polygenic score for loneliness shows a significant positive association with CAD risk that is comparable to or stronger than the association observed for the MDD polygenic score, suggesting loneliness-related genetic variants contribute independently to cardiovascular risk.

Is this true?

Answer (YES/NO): YES